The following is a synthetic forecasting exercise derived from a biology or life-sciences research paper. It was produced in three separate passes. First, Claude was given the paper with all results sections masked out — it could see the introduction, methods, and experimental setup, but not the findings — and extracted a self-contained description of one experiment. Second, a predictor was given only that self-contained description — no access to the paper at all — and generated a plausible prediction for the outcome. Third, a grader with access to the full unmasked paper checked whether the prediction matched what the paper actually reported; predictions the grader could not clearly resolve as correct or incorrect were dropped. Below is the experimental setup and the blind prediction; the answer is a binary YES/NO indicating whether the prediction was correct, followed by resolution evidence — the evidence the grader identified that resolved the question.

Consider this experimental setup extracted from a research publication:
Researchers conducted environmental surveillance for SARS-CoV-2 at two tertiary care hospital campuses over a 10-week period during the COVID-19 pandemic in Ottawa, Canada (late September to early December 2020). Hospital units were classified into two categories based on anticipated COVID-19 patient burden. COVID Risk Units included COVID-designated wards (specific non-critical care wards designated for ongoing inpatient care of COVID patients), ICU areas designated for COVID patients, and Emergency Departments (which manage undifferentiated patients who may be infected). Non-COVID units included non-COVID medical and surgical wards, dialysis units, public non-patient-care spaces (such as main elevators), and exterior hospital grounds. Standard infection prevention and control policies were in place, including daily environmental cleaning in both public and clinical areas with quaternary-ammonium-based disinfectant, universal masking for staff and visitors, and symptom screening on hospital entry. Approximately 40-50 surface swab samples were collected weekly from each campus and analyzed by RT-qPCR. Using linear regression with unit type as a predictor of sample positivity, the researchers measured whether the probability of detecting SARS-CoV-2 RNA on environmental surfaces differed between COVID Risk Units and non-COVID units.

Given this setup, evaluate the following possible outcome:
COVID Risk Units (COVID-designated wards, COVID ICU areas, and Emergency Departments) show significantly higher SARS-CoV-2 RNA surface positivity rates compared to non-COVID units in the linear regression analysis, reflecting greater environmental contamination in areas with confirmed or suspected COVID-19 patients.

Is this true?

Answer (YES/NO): YES